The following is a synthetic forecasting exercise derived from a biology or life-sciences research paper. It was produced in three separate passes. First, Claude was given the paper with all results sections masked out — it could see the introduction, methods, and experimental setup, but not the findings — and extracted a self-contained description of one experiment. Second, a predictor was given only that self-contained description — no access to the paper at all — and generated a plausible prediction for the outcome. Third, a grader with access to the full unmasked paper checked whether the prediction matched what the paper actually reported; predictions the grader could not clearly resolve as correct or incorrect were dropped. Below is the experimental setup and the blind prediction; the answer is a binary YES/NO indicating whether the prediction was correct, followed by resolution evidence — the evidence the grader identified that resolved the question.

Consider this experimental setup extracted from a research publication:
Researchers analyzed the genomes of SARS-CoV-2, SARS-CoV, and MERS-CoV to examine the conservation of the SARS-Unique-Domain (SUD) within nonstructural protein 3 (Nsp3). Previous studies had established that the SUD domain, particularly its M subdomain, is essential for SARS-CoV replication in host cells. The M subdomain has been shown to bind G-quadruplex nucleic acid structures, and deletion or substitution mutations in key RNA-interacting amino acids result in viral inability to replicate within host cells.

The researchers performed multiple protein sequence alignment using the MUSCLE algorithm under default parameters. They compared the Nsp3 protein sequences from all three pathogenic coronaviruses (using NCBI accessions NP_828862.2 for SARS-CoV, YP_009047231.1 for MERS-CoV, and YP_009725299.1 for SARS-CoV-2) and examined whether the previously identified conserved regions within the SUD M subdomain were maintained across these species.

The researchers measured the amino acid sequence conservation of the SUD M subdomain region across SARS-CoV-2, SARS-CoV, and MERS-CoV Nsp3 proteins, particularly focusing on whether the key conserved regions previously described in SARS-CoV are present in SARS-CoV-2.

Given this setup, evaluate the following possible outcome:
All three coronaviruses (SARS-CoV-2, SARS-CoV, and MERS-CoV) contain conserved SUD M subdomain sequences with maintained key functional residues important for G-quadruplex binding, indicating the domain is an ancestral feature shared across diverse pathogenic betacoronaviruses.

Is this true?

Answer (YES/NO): NO